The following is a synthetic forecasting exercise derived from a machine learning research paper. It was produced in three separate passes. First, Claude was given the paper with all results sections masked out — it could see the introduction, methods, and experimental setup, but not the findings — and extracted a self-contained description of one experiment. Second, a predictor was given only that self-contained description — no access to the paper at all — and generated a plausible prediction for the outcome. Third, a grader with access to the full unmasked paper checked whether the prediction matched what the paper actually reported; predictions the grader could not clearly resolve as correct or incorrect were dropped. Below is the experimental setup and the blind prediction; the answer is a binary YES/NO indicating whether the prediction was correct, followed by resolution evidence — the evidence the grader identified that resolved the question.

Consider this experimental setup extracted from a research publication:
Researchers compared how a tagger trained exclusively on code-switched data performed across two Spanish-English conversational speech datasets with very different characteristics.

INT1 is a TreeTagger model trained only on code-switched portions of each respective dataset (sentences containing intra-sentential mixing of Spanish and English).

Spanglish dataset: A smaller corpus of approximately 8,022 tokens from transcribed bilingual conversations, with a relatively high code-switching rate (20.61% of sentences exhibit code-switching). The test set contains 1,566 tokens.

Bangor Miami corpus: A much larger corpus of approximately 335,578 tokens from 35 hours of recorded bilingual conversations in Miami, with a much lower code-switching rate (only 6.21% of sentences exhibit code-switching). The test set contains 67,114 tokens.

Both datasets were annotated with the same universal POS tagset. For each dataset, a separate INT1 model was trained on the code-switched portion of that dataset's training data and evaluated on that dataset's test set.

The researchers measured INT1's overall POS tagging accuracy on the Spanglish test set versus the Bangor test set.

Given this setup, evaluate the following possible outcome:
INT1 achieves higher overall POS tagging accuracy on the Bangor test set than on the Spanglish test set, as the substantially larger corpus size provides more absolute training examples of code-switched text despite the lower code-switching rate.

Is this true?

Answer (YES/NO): YES